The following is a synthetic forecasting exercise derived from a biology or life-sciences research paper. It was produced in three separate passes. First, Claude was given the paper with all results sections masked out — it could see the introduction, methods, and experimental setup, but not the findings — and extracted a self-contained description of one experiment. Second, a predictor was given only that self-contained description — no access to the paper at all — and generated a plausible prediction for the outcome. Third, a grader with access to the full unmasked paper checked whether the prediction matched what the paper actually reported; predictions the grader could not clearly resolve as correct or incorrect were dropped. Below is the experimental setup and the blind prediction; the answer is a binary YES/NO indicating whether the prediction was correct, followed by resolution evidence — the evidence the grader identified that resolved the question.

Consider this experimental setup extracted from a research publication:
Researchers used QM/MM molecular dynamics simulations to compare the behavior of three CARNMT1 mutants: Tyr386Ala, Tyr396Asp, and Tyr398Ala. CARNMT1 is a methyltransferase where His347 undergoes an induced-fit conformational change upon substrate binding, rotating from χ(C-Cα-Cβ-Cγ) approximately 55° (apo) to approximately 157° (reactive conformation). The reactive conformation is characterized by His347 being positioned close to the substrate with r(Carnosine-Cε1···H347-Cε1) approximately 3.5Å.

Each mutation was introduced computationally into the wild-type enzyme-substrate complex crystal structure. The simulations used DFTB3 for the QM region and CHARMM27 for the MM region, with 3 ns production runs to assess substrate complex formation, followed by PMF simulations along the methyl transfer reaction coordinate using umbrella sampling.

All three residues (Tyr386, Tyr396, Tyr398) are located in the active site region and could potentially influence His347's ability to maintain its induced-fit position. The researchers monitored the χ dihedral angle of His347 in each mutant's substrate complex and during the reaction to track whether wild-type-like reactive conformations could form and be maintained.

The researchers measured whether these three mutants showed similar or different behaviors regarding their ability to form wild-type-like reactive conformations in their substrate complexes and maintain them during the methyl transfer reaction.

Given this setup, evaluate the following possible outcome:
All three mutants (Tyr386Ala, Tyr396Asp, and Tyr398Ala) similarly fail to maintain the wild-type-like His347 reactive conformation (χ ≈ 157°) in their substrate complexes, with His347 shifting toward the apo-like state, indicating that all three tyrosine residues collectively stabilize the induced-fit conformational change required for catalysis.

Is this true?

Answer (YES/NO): NO